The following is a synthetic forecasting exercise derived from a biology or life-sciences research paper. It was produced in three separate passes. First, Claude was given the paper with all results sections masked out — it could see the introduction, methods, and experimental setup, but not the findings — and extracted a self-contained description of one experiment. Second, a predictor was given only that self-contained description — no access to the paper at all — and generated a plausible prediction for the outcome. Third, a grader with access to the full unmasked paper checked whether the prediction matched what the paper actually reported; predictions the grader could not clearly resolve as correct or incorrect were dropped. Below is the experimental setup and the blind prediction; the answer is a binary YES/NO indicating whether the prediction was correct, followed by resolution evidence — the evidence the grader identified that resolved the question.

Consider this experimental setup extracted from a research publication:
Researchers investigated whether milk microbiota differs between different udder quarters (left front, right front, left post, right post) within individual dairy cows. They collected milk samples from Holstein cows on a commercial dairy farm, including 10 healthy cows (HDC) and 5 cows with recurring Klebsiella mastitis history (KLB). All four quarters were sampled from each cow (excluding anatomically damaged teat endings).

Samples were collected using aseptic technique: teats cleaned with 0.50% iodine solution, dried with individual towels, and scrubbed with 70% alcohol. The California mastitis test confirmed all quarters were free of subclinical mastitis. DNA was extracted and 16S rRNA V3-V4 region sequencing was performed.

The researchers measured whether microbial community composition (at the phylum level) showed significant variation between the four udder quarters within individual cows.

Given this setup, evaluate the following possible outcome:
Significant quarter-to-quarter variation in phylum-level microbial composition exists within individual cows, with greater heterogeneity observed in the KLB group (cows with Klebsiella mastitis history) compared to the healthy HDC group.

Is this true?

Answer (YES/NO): NO